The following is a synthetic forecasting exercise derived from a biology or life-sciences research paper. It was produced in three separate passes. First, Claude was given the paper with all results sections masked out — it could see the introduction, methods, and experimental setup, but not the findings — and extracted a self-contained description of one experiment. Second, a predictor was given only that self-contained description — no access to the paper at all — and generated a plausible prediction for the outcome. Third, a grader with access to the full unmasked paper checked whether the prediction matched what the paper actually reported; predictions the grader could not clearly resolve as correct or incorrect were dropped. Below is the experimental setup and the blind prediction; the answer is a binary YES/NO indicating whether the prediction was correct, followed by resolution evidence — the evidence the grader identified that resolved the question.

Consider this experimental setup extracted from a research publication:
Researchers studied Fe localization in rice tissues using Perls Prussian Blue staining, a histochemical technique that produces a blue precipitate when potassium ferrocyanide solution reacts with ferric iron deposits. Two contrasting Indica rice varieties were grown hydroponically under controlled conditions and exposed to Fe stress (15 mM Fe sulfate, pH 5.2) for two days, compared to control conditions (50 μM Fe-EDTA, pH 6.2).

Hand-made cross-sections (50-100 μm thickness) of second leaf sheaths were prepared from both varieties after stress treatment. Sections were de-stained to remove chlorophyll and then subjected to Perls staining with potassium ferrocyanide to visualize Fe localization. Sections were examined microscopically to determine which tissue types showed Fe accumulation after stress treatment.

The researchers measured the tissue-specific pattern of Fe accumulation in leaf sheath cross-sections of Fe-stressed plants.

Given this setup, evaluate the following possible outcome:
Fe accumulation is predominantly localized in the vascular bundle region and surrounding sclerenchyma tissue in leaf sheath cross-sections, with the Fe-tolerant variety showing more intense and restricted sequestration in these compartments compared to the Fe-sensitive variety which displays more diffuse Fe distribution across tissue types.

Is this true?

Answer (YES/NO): NO